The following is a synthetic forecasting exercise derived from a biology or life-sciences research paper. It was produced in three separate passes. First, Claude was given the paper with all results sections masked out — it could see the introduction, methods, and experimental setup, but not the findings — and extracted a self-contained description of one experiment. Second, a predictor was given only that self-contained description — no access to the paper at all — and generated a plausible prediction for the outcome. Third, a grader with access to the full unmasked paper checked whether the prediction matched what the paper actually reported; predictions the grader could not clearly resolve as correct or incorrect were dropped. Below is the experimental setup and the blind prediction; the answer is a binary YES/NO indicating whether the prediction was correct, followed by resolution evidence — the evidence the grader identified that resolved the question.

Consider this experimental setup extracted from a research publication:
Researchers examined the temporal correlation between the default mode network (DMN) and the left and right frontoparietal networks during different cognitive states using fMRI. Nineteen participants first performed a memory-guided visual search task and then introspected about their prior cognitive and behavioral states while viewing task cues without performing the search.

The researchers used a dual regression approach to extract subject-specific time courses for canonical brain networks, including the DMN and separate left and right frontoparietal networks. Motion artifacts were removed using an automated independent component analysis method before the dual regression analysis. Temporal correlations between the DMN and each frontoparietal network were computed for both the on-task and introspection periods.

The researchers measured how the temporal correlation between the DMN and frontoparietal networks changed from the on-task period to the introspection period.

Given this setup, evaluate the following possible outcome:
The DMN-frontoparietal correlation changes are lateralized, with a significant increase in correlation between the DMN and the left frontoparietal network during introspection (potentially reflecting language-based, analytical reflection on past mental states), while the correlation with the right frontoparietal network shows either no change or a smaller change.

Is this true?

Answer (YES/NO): NO